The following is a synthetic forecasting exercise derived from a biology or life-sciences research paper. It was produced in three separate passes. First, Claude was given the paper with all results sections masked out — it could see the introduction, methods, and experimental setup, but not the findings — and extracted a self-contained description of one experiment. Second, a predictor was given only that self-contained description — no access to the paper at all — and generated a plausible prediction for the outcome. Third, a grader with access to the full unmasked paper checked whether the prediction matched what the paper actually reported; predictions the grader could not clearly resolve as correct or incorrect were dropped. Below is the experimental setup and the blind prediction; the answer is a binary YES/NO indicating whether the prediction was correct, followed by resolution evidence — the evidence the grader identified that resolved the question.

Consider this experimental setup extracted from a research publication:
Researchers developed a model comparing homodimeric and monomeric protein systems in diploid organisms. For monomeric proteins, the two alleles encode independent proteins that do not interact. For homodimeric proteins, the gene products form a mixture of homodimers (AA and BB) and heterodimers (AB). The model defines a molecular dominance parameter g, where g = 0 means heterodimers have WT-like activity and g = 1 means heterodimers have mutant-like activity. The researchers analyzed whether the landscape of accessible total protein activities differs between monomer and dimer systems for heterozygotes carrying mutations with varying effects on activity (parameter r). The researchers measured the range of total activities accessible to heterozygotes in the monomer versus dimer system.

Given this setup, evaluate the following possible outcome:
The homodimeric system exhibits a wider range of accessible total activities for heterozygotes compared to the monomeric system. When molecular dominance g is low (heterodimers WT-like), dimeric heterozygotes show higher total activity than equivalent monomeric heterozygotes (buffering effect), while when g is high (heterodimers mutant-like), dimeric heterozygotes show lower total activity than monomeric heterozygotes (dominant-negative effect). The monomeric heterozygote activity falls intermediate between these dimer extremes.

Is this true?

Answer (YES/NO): NO